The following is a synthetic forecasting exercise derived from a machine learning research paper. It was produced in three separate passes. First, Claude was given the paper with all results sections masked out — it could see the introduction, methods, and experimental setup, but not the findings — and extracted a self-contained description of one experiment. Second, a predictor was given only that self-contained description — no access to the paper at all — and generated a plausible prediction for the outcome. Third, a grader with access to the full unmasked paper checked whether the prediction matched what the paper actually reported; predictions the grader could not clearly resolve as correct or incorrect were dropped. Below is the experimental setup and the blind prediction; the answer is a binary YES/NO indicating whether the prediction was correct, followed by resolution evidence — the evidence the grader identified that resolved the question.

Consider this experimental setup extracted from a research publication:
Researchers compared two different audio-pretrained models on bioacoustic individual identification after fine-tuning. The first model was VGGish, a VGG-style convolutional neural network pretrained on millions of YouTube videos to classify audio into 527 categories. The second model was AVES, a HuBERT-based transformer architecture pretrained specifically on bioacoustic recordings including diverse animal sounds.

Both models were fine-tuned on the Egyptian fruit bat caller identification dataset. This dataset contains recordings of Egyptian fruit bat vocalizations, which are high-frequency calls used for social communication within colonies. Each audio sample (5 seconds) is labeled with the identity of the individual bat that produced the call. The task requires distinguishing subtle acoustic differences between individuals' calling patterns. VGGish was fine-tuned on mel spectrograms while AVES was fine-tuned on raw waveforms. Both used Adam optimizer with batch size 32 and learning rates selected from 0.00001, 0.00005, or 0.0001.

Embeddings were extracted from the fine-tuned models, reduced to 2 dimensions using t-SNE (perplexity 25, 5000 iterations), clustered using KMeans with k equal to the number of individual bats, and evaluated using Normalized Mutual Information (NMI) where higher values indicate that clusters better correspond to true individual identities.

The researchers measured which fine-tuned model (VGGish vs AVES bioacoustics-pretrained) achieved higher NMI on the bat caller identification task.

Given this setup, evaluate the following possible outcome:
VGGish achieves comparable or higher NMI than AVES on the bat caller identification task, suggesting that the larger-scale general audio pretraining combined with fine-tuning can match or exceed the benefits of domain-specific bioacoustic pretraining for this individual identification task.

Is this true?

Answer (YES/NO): YES